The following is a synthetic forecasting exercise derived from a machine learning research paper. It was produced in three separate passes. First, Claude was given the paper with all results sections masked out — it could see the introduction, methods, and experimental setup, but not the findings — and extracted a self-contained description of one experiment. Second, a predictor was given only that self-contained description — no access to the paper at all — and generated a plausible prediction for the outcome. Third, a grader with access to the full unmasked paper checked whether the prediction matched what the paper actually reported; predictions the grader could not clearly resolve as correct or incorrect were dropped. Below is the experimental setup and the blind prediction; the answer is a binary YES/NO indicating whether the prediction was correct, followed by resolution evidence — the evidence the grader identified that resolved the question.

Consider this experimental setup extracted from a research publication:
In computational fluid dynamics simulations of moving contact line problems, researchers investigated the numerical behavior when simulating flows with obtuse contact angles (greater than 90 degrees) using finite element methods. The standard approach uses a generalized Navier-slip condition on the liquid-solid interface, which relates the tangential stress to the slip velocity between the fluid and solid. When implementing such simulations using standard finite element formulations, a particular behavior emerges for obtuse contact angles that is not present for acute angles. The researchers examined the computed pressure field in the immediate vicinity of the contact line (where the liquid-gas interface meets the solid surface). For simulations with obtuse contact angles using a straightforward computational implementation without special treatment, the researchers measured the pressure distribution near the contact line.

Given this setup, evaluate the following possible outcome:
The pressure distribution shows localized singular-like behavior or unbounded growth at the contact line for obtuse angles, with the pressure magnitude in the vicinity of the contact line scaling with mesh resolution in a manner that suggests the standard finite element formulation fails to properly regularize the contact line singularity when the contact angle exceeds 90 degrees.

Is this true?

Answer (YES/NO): NO